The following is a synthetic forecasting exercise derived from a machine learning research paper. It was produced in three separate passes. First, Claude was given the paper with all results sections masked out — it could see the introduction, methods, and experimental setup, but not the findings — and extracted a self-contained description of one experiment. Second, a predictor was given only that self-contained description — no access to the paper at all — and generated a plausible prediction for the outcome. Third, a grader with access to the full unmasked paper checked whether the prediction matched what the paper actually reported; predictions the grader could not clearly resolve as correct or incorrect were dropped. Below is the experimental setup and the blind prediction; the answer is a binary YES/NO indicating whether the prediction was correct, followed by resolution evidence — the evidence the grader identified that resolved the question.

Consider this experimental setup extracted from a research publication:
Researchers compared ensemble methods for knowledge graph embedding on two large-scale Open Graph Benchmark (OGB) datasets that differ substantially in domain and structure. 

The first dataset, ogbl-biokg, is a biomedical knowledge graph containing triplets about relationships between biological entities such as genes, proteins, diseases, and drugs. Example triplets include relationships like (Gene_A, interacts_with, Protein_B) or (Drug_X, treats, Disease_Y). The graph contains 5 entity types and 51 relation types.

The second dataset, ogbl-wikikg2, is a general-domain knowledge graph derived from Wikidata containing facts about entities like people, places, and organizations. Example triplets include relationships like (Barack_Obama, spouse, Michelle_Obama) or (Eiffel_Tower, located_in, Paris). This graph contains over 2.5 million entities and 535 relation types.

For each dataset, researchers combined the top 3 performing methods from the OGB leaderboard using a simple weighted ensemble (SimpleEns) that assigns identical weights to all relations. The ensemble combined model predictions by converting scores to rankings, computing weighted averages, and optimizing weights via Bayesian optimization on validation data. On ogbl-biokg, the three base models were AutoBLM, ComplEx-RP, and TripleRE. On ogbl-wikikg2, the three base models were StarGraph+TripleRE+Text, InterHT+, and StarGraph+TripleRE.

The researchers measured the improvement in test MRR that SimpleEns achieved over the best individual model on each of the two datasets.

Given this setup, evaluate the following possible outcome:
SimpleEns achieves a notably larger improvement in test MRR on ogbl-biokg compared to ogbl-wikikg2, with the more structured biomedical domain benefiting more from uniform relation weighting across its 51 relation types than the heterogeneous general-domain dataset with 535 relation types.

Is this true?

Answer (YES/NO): YES